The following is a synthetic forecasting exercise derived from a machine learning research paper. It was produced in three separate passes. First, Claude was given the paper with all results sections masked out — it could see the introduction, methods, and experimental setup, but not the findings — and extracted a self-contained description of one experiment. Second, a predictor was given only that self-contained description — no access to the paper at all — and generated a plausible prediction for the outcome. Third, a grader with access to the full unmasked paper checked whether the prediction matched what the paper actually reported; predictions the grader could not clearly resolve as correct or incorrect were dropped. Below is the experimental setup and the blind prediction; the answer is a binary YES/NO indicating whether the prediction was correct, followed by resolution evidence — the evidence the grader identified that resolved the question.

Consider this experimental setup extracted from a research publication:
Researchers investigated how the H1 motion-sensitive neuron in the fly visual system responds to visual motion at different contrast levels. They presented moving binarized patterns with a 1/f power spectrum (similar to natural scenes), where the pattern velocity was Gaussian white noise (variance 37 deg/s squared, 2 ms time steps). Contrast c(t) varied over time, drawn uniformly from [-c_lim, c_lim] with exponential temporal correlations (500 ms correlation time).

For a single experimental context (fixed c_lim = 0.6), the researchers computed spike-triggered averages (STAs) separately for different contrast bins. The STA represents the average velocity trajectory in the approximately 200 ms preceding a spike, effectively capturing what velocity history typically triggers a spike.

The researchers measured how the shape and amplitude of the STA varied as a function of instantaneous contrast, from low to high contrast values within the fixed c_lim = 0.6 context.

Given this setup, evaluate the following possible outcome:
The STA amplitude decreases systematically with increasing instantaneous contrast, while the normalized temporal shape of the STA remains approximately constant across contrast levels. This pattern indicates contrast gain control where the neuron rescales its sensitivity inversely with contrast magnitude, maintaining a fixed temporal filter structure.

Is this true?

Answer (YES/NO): NO